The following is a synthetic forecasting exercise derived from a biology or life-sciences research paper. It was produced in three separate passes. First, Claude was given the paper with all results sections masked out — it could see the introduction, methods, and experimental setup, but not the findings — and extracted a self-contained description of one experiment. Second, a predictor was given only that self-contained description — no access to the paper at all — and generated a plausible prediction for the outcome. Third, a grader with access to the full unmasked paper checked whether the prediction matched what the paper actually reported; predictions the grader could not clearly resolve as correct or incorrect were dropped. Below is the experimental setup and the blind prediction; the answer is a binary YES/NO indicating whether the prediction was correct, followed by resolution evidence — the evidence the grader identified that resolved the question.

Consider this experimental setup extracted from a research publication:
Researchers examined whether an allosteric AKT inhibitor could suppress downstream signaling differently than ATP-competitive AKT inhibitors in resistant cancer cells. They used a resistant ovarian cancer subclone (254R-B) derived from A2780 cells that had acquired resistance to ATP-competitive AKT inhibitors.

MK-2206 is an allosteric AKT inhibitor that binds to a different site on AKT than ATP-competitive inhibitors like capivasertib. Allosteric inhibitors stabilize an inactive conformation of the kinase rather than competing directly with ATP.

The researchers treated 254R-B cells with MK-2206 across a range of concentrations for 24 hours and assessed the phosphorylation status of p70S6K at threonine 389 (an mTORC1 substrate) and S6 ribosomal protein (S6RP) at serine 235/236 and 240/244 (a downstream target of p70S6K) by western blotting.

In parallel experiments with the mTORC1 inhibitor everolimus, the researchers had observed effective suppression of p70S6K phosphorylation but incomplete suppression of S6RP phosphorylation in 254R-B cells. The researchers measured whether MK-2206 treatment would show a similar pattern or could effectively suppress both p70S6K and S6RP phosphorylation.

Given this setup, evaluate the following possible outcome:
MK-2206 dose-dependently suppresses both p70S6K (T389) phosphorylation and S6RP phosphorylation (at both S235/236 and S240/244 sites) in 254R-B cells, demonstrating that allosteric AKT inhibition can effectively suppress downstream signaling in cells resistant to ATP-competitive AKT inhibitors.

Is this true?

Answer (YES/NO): YES